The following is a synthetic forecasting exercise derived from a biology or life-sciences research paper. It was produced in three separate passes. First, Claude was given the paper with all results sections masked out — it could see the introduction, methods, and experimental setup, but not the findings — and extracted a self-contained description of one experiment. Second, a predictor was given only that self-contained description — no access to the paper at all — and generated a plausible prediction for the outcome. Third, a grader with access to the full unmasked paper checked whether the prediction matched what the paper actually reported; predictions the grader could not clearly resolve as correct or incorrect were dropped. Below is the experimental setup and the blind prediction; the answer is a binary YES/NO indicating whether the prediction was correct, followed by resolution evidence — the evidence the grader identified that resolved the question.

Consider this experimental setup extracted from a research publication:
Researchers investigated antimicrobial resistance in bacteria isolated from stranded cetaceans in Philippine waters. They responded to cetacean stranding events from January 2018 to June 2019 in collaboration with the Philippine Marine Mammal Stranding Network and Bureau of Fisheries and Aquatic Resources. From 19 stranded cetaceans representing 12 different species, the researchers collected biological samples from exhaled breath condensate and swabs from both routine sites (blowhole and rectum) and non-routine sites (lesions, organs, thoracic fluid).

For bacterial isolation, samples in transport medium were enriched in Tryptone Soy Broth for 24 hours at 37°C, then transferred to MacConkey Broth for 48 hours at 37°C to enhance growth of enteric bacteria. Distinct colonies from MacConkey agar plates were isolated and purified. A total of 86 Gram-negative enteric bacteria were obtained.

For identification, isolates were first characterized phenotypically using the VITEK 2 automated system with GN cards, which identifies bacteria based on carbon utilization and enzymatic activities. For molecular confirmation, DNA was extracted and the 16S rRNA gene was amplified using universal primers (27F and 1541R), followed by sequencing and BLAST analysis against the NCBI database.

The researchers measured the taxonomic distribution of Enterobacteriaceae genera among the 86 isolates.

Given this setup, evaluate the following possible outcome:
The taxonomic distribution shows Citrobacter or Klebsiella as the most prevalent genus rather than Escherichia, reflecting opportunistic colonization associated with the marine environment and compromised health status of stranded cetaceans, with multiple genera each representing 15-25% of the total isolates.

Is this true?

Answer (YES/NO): NO